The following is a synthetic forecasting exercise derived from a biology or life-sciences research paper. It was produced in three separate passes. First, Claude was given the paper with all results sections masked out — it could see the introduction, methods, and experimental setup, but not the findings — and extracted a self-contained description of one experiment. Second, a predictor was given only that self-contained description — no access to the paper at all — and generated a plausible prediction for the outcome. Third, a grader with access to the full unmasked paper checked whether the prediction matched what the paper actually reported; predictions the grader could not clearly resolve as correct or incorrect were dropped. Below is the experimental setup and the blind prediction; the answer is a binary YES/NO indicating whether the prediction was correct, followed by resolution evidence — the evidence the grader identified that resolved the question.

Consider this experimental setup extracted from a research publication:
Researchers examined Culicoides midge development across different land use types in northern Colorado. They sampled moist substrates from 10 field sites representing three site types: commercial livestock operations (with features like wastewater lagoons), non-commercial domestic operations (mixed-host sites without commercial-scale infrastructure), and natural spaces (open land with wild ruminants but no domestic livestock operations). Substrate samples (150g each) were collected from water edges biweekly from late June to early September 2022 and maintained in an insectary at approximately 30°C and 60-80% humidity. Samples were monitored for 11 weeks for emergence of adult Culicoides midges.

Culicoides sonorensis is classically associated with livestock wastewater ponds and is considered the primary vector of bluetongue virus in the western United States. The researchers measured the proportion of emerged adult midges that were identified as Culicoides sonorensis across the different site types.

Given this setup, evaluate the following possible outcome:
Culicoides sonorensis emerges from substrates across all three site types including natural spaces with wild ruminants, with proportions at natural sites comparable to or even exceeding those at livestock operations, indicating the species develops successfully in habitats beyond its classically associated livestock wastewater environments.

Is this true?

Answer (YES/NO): NO